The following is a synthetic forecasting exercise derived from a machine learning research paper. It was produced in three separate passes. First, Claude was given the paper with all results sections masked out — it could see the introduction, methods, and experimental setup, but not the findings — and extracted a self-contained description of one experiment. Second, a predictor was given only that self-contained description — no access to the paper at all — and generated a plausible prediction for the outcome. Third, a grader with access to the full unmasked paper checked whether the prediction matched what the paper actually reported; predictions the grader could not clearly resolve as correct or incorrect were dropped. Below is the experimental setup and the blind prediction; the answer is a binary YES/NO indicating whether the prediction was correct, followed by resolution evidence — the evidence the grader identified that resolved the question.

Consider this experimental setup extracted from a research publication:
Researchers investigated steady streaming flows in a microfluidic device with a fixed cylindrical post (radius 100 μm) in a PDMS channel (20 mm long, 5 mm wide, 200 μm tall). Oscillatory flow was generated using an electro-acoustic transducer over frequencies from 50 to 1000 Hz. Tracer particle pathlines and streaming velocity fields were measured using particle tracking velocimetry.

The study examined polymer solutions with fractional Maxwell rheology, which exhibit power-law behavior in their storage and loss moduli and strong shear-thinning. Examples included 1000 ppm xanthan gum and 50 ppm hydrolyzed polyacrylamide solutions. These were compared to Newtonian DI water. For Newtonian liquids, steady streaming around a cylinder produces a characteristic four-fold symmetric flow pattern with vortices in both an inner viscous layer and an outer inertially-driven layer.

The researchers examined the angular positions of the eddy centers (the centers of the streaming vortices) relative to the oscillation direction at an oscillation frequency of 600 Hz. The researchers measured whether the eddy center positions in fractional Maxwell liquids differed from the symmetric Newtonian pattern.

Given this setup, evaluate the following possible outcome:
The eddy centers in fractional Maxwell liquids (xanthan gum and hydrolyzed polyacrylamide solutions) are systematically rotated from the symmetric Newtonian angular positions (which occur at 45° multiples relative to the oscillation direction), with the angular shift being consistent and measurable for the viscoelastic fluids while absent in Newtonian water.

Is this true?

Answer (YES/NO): YES